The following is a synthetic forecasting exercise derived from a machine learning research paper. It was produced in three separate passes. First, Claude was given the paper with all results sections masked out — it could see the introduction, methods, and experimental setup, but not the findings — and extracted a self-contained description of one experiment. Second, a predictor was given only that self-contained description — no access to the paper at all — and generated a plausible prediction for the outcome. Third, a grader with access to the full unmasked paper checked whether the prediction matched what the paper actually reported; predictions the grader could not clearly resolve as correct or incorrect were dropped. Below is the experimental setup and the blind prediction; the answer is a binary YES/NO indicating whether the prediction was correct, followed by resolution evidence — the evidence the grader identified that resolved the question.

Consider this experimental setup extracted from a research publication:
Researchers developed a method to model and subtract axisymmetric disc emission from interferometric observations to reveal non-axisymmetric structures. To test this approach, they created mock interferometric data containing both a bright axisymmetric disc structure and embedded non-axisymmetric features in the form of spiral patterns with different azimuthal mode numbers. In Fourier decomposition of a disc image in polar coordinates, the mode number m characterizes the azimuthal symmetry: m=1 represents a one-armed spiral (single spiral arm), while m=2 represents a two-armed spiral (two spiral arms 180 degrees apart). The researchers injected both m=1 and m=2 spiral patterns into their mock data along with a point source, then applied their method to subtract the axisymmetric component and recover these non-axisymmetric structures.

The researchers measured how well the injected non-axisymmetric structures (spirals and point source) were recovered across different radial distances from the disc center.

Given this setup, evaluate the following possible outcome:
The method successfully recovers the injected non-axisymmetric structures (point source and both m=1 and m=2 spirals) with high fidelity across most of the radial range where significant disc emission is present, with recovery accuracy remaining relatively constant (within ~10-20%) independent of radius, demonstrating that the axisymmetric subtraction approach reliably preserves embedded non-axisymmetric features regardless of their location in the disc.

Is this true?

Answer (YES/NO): NO